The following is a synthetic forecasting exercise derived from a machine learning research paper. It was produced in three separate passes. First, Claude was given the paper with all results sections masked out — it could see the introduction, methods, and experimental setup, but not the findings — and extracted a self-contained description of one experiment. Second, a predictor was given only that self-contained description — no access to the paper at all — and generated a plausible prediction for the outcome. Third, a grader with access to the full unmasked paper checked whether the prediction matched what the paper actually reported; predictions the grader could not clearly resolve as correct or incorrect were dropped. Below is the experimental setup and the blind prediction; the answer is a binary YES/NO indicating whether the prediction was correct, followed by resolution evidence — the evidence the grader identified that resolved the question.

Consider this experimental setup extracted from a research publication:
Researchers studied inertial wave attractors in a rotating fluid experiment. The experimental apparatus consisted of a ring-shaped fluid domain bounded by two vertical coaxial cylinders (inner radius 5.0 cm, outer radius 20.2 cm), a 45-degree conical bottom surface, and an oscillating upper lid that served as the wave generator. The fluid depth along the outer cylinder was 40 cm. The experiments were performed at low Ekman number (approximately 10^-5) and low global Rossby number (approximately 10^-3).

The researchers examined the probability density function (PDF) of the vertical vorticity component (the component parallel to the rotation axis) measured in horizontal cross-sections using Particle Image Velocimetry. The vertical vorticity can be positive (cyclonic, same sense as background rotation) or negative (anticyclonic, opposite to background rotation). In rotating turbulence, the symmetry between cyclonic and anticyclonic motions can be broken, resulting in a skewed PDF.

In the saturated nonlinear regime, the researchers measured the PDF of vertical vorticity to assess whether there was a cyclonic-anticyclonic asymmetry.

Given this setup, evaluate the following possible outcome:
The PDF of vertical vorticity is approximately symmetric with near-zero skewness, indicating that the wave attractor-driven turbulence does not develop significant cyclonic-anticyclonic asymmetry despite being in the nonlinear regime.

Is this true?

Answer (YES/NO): NO